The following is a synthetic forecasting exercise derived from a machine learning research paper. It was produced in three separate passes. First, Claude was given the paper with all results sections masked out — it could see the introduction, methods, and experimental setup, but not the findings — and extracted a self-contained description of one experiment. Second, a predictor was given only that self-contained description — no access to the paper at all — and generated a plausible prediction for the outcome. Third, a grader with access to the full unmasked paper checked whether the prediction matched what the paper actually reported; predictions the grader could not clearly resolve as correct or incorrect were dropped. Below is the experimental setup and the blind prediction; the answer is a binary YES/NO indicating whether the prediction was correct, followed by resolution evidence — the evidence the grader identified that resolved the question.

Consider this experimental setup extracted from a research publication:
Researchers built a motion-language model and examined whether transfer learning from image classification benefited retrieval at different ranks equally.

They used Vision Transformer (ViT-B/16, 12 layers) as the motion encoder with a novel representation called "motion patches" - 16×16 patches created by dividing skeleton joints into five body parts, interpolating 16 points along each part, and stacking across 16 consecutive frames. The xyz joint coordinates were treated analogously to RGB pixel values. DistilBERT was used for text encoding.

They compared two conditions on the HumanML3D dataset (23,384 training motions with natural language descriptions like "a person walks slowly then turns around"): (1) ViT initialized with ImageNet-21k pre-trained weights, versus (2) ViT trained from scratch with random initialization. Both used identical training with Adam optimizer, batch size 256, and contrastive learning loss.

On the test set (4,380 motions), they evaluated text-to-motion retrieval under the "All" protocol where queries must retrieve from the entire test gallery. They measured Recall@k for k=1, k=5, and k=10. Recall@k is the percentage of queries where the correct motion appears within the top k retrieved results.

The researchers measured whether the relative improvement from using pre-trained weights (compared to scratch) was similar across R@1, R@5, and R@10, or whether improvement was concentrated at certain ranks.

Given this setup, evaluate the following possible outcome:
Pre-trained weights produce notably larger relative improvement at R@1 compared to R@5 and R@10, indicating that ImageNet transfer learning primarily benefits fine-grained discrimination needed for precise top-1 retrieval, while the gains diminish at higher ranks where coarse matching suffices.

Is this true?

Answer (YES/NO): YES